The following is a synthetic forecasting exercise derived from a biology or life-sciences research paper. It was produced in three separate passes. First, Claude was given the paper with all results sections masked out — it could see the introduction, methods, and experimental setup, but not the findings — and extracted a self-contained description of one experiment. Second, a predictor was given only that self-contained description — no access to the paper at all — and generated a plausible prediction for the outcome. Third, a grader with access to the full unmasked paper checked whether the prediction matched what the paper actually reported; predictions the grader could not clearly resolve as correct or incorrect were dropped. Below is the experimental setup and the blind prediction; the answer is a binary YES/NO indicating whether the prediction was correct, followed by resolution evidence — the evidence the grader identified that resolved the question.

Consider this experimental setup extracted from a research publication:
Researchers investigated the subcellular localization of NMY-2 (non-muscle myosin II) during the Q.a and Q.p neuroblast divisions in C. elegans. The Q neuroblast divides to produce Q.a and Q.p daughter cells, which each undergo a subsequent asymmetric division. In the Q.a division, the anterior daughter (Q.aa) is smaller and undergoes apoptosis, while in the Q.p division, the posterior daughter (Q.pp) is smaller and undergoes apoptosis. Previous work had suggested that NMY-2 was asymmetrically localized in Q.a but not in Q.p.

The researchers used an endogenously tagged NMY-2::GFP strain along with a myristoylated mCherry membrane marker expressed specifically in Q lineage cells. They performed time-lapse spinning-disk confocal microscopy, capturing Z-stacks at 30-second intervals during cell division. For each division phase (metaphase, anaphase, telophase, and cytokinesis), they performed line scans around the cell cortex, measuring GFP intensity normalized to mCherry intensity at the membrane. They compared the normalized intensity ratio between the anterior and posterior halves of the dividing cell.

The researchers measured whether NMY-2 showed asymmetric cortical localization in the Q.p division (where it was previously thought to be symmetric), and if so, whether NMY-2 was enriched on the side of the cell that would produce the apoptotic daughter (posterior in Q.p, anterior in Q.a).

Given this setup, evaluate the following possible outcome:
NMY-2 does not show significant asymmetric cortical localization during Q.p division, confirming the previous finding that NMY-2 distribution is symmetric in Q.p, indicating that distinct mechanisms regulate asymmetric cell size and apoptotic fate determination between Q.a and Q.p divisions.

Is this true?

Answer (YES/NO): NO